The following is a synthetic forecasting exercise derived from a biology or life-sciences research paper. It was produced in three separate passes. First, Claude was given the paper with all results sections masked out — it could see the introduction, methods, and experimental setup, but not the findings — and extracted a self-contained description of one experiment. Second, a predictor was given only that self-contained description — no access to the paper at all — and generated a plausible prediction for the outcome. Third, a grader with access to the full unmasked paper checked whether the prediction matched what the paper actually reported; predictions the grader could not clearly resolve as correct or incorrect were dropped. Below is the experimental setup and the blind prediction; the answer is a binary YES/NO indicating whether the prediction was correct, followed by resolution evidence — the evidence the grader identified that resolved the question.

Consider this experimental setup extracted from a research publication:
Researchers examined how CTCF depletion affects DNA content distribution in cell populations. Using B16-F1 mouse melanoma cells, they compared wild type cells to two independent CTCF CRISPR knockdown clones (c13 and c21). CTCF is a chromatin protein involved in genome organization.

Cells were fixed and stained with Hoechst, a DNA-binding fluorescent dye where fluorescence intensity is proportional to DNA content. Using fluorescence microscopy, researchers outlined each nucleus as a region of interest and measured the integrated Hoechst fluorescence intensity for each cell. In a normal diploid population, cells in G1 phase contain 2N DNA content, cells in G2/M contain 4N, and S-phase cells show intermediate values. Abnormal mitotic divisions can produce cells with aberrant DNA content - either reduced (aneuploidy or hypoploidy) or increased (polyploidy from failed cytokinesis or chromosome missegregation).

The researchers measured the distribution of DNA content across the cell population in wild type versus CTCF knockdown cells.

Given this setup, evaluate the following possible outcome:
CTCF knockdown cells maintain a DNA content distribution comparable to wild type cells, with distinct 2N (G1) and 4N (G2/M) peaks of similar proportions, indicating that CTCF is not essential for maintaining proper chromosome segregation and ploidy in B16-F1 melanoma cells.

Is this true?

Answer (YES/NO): NO